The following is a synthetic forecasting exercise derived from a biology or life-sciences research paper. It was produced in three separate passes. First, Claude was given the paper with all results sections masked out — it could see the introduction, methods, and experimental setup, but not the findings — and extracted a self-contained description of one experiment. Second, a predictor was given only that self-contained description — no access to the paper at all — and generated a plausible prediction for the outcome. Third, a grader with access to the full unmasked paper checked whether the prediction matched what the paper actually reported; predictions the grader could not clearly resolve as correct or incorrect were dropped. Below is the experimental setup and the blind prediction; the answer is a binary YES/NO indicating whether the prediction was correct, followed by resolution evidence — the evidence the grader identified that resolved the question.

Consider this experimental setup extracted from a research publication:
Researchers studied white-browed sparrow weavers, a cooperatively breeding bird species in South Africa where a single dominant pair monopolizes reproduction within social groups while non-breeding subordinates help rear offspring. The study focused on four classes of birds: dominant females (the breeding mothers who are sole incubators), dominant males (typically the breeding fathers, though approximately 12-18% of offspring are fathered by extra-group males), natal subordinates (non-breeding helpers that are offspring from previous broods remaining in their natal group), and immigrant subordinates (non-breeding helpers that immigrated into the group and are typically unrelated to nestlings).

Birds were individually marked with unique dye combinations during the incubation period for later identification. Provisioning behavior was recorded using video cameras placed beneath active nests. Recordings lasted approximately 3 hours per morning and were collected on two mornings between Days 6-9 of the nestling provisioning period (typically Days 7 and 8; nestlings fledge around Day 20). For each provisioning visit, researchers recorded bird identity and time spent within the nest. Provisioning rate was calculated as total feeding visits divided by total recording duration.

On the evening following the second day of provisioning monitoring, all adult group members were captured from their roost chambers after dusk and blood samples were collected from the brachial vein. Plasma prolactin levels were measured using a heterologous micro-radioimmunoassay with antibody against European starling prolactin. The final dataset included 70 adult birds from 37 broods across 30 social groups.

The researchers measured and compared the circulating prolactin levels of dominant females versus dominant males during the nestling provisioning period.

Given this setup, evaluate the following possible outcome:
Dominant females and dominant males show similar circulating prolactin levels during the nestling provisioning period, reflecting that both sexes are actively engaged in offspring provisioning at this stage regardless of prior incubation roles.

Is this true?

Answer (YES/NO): NO